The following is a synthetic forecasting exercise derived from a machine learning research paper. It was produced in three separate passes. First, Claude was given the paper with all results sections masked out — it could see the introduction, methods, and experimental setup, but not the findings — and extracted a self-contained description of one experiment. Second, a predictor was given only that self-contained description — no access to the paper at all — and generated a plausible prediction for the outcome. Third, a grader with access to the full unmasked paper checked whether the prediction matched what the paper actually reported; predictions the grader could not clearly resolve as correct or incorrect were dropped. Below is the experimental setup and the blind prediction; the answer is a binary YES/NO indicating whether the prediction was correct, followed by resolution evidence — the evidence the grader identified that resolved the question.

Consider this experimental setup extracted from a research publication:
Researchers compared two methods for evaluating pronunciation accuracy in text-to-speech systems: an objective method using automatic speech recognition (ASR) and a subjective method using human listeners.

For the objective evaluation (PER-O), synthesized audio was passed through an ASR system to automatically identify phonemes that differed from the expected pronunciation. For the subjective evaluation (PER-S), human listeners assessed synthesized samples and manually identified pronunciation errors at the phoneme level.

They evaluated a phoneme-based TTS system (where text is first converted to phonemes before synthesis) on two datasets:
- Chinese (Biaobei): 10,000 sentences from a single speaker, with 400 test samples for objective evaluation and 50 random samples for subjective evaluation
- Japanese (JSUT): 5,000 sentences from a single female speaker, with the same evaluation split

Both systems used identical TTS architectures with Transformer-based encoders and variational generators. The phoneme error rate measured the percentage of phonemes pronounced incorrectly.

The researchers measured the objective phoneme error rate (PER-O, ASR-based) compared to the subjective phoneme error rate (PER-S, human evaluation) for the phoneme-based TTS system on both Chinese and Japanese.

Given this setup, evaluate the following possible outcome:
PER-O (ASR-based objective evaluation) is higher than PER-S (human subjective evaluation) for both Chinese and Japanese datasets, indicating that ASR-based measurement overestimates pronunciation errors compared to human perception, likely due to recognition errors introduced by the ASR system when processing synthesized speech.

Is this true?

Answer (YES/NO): YES